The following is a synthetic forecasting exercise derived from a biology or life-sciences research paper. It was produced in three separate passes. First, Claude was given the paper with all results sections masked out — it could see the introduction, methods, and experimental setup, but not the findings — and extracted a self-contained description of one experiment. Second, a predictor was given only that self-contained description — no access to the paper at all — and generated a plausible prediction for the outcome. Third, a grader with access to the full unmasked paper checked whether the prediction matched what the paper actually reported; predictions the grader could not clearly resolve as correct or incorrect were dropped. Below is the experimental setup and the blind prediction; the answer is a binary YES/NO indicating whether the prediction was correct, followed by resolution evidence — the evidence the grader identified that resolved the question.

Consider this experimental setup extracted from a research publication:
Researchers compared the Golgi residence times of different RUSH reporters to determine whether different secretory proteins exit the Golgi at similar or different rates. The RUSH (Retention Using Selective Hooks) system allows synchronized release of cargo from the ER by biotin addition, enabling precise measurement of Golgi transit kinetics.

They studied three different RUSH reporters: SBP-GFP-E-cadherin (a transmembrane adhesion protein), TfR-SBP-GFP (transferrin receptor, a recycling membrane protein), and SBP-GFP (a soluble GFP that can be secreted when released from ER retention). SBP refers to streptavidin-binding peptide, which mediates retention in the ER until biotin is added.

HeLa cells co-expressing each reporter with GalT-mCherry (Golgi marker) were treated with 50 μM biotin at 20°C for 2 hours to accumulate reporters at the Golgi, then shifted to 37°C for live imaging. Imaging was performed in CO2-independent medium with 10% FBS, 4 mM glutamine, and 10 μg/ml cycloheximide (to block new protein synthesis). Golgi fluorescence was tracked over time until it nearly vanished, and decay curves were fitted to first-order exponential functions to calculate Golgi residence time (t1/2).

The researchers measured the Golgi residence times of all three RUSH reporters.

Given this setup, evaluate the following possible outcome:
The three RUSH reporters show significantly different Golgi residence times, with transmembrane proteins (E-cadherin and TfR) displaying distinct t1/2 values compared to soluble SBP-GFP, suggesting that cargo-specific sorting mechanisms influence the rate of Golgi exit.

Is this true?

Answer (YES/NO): YES